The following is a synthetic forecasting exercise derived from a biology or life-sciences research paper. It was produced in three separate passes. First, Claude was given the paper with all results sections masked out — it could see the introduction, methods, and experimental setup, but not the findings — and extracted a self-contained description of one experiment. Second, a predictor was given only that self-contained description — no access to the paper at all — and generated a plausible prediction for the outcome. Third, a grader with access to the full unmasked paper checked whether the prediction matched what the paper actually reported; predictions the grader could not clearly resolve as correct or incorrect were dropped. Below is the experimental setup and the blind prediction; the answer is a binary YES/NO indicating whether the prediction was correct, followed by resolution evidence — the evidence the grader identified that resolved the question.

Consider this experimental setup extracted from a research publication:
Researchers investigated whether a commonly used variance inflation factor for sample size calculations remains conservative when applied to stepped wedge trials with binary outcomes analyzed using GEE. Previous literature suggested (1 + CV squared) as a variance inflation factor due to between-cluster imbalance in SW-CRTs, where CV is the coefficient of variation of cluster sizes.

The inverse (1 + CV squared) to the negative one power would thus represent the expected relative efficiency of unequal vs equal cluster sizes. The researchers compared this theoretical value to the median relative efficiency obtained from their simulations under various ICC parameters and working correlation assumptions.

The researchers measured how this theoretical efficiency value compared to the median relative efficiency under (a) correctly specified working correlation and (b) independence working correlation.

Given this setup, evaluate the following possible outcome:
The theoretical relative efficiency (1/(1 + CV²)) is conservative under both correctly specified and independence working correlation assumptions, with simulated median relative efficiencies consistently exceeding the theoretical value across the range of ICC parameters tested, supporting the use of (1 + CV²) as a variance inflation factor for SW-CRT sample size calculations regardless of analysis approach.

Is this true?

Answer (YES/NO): YES